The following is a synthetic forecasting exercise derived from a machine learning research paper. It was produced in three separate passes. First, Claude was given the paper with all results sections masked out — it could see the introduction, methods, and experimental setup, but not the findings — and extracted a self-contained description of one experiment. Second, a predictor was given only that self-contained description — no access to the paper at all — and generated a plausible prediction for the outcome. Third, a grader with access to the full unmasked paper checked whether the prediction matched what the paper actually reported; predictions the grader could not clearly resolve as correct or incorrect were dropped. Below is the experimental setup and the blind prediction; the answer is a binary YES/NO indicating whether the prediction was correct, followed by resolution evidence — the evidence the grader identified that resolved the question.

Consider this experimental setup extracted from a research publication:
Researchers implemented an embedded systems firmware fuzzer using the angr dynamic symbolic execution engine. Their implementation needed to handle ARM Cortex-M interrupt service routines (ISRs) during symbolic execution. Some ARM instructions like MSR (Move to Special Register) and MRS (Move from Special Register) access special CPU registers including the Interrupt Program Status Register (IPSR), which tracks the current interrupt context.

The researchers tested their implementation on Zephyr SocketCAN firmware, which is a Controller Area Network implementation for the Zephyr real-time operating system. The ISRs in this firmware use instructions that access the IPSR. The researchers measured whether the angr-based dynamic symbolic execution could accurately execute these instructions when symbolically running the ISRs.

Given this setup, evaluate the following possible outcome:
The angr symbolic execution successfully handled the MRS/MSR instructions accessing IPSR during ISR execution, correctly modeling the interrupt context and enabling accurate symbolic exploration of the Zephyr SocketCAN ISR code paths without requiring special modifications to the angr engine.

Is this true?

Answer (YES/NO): NO